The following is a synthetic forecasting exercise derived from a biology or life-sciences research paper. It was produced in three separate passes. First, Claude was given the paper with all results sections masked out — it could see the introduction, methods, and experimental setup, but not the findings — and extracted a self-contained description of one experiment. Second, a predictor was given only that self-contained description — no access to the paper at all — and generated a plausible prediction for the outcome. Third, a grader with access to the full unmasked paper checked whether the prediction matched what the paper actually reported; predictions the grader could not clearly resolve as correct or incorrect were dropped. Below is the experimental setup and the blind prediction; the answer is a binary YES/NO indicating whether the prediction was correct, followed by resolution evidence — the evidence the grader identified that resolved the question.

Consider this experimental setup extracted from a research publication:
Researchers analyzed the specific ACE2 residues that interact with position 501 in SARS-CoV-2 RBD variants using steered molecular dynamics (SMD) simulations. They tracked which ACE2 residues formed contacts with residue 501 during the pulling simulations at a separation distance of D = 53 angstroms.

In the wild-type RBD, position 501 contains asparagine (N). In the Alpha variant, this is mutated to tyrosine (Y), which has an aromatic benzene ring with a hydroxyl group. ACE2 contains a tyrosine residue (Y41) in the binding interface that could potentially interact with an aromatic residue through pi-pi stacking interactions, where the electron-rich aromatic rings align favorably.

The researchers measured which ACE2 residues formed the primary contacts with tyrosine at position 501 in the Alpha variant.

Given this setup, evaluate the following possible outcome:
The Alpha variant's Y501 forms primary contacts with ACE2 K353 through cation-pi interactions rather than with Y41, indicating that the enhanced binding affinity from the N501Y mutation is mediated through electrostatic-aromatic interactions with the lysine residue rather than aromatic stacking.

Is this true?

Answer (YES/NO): NO